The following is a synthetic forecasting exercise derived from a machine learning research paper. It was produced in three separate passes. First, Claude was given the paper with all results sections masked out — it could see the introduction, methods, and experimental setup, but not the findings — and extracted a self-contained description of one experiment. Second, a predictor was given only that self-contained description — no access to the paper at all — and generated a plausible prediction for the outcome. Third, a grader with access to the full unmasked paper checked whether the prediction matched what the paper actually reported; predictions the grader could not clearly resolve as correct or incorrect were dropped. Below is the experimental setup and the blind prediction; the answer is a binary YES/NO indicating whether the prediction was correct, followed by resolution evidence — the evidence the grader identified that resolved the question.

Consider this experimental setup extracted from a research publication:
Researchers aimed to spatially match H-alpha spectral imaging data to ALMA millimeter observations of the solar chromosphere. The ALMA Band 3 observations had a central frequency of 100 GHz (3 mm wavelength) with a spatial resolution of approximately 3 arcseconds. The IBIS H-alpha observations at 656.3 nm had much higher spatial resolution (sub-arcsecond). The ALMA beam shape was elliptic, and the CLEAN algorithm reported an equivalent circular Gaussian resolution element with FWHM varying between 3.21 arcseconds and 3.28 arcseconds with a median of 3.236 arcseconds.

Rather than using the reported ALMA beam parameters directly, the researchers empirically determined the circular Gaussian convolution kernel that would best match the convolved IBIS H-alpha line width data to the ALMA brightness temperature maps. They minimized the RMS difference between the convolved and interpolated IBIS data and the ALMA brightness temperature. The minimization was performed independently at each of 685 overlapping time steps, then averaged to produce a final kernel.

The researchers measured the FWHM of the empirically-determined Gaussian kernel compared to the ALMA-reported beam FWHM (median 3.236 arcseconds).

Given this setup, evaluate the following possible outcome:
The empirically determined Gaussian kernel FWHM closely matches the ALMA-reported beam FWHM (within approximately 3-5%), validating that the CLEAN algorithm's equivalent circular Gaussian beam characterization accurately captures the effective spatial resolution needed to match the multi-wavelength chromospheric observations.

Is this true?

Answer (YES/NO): NO